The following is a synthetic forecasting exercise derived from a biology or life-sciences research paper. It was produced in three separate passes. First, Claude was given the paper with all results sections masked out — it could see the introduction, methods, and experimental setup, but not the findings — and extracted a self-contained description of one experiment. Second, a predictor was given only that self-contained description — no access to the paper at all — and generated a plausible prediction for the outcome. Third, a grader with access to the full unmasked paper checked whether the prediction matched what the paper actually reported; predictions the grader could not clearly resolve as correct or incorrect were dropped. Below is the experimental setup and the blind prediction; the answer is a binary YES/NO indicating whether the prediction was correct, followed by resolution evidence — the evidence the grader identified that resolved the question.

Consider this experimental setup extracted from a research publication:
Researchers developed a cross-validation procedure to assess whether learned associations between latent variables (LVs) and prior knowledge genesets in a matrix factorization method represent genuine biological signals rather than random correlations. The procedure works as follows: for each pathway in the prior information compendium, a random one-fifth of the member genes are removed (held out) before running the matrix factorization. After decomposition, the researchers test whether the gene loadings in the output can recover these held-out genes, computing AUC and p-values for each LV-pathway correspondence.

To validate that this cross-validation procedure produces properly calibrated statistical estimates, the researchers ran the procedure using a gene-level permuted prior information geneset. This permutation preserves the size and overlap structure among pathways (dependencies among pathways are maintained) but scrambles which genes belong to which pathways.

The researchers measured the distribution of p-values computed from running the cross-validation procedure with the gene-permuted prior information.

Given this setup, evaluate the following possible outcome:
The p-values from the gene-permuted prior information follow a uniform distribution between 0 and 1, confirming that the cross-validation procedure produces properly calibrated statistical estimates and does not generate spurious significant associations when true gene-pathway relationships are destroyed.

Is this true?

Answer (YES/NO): YES